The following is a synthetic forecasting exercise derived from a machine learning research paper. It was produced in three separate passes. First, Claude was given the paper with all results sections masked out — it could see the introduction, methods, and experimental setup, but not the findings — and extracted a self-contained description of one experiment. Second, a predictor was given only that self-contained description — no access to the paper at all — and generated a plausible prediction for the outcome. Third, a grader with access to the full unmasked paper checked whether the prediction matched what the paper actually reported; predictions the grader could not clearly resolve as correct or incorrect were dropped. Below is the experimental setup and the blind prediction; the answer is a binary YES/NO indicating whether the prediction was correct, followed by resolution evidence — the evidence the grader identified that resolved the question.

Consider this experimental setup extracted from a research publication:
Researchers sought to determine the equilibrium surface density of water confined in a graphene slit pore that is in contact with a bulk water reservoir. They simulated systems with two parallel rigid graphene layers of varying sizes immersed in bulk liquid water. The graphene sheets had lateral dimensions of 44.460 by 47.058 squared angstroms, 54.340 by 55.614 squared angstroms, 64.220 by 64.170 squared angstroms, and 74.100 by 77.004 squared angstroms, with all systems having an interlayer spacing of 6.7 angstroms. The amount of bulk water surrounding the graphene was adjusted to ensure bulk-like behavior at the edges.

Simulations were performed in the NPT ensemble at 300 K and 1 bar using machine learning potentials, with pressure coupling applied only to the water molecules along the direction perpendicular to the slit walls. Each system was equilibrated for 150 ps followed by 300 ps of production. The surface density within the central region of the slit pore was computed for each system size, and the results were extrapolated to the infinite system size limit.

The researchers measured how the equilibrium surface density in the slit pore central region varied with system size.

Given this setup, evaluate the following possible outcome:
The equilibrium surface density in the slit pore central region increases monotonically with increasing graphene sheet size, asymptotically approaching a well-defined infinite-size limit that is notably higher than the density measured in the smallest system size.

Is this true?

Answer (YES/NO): NO